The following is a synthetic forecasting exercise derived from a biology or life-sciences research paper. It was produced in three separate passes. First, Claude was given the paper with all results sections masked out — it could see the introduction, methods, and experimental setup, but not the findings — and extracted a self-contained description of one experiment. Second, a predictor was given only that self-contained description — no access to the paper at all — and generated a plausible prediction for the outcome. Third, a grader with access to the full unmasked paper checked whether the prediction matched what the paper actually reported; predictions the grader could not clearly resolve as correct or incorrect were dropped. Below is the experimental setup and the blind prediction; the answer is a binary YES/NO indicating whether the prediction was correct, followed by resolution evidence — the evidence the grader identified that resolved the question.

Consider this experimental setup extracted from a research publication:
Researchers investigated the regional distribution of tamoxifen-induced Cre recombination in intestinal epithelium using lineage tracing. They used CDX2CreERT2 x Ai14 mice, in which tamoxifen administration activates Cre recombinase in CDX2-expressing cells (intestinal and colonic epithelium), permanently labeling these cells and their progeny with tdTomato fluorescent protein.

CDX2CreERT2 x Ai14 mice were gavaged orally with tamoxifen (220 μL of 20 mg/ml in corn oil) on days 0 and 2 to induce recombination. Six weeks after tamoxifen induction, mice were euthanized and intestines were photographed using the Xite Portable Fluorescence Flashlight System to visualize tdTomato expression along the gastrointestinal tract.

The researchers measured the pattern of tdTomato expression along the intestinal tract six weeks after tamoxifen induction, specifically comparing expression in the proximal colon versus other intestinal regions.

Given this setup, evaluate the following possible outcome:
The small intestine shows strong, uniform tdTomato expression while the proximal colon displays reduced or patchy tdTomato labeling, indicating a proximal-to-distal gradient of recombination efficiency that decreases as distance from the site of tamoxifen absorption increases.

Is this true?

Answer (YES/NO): NO